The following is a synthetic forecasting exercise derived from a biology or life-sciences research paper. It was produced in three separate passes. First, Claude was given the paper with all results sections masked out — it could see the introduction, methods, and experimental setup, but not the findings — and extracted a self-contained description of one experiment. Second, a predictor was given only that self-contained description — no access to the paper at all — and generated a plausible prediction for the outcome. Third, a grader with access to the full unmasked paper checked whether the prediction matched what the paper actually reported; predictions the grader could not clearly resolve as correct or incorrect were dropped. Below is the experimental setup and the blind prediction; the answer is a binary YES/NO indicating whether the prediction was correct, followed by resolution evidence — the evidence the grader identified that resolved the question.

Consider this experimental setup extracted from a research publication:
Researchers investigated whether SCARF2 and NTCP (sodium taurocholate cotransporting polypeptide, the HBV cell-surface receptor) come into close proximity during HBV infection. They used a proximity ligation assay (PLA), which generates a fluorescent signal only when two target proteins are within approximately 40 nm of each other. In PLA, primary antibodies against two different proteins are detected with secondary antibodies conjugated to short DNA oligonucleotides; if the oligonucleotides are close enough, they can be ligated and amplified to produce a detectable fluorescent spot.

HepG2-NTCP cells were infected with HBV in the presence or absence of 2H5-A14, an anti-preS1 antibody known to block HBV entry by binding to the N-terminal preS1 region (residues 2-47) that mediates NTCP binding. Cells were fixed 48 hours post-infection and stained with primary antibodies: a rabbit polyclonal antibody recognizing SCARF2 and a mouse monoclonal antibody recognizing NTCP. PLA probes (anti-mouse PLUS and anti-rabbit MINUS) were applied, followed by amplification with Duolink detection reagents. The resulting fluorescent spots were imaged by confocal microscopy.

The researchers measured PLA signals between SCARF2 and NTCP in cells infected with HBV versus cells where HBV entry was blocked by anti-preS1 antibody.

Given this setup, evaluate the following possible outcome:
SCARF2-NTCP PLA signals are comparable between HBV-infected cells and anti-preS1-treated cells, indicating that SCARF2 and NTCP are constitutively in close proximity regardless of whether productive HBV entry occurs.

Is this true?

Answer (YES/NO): NO